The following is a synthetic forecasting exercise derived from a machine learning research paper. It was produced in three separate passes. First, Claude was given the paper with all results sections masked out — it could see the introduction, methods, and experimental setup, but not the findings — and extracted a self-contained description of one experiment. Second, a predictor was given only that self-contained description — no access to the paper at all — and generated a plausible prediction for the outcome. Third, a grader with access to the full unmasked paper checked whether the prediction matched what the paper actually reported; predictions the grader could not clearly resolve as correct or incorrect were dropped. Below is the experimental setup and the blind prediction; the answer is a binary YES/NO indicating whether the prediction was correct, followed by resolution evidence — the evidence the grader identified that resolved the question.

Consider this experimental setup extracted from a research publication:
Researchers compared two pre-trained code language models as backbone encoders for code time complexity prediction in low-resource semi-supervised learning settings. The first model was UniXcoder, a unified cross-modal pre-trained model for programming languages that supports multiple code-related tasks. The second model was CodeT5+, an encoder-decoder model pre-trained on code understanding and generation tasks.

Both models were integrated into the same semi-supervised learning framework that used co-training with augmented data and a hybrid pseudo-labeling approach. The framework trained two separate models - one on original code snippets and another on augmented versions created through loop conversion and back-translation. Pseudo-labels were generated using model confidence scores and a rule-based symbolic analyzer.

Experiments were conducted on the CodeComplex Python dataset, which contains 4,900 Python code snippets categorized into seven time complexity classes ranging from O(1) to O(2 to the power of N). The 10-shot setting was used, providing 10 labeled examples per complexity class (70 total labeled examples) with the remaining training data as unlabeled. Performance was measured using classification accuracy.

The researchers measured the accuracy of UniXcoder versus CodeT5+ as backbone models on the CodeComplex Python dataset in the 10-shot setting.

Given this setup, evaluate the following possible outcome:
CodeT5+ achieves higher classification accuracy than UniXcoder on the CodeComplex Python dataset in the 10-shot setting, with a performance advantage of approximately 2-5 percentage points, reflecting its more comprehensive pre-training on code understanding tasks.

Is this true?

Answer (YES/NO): NO